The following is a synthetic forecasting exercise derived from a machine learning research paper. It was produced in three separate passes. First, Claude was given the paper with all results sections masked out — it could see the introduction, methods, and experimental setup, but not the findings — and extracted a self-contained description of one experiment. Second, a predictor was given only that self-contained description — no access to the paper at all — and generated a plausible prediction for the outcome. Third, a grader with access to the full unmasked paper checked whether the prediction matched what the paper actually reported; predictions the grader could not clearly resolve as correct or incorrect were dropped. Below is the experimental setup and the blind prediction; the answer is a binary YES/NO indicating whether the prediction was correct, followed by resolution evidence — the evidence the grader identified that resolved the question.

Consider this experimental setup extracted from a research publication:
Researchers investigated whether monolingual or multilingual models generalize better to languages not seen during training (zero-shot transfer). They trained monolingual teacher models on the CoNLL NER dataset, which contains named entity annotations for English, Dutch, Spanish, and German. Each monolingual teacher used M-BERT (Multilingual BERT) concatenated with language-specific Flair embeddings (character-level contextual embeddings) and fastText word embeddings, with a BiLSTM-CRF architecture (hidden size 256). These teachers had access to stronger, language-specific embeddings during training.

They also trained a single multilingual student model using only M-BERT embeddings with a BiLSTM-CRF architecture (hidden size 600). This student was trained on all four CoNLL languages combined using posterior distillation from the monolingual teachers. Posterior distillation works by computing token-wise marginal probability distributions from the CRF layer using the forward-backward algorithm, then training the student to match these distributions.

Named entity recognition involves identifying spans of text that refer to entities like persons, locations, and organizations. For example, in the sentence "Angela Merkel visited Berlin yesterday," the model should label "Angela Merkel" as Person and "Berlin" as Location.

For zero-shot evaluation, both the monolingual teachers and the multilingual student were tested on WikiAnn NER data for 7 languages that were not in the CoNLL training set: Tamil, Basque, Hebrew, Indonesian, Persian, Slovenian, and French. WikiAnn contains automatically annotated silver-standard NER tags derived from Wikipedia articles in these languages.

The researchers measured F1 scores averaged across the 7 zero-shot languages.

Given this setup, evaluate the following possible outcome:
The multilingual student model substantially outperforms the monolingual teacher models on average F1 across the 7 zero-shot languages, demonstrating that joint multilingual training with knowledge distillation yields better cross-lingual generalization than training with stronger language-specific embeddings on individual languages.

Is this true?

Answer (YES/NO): YES